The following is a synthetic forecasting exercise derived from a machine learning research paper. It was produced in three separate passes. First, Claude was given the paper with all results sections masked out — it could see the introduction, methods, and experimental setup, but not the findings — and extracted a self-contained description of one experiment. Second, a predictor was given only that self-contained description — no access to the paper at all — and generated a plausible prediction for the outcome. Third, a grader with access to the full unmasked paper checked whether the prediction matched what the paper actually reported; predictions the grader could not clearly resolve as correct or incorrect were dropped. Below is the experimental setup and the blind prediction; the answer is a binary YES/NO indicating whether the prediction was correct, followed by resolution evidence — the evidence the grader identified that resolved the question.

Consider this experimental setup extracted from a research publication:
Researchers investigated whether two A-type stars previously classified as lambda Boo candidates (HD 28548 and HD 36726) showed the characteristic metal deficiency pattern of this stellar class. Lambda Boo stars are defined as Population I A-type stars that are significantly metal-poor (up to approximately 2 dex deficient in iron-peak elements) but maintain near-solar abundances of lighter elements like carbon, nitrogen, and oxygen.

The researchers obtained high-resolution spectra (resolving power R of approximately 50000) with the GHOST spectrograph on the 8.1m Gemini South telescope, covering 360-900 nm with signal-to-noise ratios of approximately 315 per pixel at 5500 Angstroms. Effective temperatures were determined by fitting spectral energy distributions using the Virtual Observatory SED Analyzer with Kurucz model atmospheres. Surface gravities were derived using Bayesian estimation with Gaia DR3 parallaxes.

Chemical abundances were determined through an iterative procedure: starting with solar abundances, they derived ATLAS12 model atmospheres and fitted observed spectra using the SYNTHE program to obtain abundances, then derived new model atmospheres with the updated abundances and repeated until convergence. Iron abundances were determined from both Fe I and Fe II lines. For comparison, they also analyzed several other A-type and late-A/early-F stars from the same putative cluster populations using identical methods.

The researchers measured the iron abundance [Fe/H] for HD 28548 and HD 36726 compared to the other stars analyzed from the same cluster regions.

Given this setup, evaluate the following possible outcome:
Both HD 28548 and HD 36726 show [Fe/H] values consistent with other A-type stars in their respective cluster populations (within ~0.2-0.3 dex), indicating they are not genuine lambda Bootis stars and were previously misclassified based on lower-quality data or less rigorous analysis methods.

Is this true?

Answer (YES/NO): NO